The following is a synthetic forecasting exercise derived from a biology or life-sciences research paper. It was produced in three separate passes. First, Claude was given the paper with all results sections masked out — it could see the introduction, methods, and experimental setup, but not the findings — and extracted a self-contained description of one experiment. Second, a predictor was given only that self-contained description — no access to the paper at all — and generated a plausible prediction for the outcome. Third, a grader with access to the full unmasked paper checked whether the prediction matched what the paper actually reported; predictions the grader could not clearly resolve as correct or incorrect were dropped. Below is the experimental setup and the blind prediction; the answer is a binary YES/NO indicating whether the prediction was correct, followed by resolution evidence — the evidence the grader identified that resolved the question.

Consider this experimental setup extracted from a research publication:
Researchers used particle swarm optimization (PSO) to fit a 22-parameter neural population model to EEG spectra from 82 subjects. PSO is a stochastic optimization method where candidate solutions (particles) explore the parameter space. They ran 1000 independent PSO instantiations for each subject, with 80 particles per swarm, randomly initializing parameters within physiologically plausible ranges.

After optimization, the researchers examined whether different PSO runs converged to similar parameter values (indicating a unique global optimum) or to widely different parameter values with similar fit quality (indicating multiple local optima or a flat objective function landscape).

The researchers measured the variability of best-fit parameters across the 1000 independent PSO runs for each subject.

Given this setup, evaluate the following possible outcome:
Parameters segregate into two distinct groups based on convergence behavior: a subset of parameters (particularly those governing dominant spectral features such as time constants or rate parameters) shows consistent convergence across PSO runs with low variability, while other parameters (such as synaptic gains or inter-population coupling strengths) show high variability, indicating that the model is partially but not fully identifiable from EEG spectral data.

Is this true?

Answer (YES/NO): NO